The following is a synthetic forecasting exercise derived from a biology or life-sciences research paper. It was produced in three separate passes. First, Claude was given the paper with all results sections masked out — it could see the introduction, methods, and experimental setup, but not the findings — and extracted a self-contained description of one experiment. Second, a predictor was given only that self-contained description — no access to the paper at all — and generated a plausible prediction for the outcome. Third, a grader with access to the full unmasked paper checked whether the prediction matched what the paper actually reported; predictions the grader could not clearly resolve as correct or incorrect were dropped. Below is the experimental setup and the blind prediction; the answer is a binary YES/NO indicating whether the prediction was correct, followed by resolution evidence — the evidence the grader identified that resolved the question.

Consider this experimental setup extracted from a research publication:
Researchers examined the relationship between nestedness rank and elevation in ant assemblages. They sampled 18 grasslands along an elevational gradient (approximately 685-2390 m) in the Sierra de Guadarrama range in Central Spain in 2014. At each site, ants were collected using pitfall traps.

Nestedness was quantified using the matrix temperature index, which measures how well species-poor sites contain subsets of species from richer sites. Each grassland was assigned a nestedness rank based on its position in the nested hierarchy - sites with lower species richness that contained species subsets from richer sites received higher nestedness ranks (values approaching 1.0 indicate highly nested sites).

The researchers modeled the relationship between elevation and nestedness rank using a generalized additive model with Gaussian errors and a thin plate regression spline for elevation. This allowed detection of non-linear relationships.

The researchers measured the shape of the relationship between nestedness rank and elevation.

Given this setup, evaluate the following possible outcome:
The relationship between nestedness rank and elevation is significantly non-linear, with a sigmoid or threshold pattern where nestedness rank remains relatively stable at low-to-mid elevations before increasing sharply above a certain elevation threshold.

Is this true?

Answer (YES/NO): NO